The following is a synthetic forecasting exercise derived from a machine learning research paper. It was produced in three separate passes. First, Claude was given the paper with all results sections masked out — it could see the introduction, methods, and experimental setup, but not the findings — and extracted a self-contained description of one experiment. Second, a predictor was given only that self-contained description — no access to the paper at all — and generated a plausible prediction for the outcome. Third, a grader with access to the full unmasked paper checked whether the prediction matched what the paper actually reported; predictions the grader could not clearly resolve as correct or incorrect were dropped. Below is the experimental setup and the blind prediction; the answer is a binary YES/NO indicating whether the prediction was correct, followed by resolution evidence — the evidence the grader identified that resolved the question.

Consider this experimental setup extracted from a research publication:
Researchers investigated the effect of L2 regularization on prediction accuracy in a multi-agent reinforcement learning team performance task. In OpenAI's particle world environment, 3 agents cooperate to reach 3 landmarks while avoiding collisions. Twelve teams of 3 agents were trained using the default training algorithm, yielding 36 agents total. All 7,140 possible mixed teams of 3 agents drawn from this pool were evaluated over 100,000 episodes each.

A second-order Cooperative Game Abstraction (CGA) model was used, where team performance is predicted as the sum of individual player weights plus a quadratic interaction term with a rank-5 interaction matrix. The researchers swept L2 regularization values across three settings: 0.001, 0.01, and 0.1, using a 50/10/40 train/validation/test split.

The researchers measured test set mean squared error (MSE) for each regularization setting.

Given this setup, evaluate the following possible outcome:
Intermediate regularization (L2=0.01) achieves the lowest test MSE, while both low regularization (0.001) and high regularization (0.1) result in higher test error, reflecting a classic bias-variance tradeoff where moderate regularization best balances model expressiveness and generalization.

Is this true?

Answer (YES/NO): NO